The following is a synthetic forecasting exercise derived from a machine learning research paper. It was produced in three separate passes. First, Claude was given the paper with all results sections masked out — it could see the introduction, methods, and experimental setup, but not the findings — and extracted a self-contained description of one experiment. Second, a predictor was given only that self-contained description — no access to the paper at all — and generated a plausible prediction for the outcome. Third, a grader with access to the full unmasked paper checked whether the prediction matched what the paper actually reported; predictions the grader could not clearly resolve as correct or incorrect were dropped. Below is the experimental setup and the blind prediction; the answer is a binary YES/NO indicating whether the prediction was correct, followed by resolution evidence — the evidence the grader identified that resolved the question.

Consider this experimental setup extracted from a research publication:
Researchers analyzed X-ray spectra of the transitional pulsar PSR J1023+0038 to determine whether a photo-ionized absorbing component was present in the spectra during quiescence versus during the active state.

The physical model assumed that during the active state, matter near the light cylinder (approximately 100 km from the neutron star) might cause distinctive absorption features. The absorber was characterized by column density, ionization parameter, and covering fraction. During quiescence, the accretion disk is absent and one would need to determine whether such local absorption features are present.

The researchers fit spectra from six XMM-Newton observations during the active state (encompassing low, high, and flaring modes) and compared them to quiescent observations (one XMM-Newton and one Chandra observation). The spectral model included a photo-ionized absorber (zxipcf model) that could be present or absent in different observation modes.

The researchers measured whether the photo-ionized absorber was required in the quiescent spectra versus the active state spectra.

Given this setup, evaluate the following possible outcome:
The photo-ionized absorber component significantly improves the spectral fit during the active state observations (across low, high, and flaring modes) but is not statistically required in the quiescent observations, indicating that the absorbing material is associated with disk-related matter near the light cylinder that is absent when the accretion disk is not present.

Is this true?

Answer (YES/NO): YES